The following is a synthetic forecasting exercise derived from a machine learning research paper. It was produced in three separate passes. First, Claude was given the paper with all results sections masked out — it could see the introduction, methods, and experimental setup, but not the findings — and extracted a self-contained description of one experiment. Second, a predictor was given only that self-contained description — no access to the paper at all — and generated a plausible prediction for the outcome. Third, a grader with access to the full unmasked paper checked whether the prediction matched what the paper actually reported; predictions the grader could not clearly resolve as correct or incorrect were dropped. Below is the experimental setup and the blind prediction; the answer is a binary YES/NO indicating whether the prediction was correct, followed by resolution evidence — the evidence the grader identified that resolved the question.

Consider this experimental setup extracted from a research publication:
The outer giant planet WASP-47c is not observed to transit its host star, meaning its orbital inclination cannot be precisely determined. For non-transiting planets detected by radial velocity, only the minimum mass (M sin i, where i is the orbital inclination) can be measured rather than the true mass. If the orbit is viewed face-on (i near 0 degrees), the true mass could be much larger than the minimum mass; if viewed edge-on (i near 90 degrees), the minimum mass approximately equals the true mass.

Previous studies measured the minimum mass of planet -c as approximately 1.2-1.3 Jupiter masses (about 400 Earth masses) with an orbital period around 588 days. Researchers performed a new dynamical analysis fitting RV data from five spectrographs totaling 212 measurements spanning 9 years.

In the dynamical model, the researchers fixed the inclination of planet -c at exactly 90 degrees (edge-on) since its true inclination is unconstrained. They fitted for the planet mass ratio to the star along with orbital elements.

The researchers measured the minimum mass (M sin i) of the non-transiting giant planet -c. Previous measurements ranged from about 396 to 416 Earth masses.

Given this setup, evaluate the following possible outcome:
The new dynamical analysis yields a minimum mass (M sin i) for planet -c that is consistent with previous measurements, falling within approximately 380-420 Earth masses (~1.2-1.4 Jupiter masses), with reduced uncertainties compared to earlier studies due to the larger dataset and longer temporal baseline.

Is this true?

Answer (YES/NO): NO